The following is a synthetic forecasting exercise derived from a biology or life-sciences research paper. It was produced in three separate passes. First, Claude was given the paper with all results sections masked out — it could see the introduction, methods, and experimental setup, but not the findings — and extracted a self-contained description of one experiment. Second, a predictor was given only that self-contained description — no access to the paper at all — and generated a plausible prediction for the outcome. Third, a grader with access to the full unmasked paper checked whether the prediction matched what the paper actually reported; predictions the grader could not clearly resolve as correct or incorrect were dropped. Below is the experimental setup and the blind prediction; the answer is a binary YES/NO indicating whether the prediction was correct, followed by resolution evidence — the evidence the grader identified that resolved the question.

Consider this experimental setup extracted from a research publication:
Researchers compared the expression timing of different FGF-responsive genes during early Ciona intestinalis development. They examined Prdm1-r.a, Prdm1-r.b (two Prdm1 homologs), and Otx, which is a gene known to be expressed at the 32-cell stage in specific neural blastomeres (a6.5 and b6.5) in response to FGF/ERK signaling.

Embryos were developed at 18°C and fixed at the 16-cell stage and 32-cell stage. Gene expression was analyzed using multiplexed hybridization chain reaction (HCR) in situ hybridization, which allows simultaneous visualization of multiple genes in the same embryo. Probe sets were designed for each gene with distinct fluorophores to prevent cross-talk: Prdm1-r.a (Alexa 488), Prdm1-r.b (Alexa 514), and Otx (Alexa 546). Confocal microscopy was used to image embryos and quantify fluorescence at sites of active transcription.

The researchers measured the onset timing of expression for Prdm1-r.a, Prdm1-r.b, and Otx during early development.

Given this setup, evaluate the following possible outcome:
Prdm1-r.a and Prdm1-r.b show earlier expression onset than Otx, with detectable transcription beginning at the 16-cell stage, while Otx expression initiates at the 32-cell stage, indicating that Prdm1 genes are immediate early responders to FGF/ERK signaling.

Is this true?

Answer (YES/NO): YES